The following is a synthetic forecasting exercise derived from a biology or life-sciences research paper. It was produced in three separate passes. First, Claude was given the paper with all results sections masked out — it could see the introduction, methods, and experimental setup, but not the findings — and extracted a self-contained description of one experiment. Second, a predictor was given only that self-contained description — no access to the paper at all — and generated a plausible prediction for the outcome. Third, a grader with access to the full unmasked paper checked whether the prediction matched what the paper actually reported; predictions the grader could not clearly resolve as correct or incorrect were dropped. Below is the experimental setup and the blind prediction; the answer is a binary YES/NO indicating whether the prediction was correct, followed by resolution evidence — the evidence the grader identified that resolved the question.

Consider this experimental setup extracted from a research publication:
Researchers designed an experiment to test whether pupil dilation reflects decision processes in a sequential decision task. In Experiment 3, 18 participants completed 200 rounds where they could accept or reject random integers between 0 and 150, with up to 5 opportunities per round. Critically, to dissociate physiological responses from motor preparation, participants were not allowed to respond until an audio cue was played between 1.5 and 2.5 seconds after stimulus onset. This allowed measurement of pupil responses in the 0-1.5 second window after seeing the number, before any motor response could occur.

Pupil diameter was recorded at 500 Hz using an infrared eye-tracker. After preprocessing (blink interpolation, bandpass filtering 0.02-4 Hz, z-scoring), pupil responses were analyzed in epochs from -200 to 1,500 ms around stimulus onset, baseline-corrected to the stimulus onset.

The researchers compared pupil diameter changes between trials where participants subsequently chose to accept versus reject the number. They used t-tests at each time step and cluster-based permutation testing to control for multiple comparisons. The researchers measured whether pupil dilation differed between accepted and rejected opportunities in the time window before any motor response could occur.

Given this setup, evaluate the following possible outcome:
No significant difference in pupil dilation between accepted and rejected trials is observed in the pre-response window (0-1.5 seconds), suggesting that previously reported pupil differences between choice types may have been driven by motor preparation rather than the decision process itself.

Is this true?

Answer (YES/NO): NO